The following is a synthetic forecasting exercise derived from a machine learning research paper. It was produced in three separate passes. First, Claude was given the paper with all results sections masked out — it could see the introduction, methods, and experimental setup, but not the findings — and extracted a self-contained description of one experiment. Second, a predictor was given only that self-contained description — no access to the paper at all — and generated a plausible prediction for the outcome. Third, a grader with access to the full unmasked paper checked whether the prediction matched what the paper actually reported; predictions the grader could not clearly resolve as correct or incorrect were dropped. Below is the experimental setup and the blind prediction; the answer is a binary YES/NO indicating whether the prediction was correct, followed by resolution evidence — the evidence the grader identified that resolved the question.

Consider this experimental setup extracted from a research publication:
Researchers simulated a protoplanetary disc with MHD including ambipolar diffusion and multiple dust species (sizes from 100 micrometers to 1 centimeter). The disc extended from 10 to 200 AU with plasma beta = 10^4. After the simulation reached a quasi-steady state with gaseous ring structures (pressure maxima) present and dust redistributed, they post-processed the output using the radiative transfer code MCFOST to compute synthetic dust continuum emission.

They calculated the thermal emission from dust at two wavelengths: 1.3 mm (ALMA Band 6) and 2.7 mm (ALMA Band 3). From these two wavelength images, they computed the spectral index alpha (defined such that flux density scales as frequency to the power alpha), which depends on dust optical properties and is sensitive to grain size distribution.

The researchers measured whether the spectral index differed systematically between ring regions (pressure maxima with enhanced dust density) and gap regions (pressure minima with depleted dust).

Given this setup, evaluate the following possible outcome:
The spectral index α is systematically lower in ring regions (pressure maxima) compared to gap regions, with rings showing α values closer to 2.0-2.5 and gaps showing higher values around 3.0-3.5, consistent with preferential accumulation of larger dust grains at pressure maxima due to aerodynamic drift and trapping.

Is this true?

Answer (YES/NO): NO